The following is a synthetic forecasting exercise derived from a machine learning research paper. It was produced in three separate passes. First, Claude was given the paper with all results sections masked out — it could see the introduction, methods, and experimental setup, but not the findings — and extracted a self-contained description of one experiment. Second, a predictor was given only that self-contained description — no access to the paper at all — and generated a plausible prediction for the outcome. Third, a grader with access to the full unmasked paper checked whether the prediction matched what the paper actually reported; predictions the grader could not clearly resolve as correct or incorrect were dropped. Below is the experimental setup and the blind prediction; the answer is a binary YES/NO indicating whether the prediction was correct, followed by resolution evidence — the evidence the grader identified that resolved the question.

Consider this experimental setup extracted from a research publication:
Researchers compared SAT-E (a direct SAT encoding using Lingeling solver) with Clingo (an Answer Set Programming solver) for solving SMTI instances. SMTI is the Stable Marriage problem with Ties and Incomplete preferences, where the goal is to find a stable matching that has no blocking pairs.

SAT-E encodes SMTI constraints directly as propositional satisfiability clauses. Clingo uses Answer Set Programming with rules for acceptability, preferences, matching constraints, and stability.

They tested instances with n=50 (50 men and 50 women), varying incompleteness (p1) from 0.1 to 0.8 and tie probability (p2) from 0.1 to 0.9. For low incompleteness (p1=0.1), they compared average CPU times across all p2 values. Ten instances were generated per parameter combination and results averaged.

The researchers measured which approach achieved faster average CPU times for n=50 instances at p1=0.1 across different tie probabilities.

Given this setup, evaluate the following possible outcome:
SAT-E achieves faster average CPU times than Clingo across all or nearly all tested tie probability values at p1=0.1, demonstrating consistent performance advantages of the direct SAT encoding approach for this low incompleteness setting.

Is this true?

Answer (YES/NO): YES